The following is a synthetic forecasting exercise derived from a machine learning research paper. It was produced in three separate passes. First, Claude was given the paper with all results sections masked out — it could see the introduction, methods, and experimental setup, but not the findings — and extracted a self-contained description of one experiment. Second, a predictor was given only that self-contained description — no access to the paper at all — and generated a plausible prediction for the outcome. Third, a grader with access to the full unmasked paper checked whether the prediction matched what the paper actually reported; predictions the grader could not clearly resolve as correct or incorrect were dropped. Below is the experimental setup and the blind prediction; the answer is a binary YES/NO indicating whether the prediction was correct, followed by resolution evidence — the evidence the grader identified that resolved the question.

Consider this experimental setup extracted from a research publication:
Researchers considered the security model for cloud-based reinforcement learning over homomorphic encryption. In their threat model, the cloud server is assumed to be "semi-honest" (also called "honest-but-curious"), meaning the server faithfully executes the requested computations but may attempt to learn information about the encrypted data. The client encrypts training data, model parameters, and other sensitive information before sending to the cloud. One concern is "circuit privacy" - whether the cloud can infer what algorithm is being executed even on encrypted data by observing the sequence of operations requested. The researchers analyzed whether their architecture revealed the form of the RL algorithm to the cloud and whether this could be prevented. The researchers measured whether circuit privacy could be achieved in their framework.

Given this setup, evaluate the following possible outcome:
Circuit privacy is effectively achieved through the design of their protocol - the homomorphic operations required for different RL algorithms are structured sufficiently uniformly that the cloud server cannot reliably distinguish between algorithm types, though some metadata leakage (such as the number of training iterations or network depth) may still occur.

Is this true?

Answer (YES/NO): NO